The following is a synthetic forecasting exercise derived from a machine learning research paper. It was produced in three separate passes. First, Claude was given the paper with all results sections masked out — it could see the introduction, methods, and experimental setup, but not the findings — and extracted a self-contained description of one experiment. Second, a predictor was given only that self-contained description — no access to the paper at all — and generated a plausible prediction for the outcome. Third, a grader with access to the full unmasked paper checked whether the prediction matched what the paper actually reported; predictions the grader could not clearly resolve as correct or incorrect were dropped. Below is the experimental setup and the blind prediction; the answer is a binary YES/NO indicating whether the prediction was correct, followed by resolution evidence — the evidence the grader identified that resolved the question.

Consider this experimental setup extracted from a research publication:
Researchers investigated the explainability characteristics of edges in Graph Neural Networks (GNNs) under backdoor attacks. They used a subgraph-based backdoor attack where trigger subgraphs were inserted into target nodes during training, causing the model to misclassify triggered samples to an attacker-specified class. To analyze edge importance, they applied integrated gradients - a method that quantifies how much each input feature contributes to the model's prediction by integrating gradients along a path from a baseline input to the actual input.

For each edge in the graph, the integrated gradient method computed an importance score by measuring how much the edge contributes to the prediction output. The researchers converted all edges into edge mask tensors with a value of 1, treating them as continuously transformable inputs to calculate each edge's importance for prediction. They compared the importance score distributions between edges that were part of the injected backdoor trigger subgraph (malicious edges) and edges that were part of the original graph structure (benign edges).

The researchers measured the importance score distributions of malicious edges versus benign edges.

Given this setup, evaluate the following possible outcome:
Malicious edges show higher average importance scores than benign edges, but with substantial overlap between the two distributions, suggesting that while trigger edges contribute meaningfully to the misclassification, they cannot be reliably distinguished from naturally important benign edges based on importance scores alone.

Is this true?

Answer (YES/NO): NO